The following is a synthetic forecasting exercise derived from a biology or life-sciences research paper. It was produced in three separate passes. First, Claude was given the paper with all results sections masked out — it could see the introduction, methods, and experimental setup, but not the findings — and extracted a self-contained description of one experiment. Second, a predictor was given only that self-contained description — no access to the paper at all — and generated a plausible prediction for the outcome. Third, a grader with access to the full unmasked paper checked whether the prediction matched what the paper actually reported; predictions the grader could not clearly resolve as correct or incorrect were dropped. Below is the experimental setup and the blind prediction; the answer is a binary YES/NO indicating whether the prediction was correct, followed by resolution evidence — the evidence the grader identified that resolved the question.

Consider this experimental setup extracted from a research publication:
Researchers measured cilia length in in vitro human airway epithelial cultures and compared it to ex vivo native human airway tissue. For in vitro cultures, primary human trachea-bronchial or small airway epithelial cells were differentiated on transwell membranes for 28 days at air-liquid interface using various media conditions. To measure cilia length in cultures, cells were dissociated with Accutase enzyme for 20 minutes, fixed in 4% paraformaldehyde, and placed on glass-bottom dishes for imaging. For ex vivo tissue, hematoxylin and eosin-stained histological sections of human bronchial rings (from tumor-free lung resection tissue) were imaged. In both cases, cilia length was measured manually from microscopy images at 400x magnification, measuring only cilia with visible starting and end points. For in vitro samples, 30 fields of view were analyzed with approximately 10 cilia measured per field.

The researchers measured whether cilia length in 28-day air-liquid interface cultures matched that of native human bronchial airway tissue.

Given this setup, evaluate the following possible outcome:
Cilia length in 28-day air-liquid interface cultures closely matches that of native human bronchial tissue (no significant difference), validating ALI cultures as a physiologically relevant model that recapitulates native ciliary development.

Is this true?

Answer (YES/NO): NO